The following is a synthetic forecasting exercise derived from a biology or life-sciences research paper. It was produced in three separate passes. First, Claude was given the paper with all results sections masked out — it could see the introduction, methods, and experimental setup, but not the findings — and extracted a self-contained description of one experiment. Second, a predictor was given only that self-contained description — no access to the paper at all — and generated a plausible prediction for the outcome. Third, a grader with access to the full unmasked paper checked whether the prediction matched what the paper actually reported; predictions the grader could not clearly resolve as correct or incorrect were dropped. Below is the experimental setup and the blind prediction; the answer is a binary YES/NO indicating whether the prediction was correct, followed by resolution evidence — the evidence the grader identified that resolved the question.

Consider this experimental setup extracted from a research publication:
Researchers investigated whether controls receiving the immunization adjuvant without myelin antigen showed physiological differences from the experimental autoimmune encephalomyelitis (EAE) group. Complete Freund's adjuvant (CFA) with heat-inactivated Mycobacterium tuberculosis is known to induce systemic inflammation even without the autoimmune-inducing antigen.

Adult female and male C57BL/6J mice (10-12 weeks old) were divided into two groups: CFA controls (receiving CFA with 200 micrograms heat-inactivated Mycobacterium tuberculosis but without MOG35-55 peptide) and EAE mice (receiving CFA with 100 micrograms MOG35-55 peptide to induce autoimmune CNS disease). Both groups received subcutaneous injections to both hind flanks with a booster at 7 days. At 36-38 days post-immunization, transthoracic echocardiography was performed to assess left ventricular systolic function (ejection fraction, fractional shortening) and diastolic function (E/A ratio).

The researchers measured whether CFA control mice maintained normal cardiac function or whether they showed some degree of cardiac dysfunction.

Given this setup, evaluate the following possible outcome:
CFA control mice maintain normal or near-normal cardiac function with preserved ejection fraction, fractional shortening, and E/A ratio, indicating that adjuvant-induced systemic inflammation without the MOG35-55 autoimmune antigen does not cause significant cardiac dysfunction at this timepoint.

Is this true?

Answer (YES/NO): YES